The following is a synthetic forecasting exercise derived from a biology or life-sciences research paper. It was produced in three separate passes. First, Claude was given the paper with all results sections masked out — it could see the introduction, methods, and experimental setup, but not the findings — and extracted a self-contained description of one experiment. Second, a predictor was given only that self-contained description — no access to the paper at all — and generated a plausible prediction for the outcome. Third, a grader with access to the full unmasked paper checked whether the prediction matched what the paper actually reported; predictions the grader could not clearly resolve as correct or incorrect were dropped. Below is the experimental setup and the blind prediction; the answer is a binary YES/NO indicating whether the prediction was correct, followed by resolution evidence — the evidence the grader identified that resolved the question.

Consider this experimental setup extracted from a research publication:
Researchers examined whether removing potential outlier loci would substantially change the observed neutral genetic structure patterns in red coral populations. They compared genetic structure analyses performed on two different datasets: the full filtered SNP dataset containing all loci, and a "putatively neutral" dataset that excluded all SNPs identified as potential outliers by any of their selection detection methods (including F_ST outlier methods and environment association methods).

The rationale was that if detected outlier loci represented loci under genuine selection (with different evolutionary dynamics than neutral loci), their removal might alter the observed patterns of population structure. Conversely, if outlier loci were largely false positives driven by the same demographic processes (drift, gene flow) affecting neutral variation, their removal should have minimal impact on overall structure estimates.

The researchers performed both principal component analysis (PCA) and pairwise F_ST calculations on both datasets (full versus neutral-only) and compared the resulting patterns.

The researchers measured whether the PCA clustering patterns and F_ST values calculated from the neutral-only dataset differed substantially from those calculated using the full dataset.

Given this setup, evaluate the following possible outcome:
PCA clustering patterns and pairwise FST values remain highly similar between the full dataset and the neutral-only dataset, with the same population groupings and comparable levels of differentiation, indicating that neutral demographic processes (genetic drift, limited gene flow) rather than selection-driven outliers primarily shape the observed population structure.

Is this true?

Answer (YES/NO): YES